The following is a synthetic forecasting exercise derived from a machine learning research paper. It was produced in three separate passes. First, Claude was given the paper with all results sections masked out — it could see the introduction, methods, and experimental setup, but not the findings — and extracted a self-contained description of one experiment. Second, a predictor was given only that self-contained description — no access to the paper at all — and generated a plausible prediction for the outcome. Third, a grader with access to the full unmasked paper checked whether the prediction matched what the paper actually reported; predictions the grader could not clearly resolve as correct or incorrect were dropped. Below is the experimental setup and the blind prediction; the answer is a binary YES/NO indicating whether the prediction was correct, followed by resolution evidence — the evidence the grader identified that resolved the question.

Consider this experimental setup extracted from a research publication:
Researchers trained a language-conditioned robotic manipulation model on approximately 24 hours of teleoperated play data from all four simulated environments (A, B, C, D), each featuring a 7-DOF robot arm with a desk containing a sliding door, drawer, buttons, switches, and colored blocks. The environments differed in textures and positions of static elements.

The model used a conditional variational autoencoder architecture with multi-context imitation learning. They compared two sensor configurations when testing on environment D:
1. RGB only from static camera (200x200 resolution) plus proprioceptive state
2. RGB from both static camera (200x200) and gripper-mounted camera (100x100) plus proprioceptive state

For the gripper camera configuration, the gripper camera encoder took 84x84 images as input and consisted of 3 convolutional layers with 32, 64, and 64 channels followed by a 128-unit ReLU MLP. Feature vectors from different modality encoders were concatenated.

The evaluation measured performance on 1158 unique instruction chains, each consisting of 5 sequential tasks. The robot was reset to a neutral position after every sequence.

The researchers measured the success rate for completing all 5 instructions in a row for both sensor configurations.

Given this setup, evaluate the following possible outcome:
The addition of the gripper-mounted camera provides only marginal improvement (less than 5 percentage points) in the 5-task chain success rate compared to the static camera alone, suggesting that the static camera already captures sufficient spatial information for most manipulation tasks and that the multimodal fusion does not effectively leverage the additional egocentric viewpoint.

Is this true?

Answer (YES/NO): NO